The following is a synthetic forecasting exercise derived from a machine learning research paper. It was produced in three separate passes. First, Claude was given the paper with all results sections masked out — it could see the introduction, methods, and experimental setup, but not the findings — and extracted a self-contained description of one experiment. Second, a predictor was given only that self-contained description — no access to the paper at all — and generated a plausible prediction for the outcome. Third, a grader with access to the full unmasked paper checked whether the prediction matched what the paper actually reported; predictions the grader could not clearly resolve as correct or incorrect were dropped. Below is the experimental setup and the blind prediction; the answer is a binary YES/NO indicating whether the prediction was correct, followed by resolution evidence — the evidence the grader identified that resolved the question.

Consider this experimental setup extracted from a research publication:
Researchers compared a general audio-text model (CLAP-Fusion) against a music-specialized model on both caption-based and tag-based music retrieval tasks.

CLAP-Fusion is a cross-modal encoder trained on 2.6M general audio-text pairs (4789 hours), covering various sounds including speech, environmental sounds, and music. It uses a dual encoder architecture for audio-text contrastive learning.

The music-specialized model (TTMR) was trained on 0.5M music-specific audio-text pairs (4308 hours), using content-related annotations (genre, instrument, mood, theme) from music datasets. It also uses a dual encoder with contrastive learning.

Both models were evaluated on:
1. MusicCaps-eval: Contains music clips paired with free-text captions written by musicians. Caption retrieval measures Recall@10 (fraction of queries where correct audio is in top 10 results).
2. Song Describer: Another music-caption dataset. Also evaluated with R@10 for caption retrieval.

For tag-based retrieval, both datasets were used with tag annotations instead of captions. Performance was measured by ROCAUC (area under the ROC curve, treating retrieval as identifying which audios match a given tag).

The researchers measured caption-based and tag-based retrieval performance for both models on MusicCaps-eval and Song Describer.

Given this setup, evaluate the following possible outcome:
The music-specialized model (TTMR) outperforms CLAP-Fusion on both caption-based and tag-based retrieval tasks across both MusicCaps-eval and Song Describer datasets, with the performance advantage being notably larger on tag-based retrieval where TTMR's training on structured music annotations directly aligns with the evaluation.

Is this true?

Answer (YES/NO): NO